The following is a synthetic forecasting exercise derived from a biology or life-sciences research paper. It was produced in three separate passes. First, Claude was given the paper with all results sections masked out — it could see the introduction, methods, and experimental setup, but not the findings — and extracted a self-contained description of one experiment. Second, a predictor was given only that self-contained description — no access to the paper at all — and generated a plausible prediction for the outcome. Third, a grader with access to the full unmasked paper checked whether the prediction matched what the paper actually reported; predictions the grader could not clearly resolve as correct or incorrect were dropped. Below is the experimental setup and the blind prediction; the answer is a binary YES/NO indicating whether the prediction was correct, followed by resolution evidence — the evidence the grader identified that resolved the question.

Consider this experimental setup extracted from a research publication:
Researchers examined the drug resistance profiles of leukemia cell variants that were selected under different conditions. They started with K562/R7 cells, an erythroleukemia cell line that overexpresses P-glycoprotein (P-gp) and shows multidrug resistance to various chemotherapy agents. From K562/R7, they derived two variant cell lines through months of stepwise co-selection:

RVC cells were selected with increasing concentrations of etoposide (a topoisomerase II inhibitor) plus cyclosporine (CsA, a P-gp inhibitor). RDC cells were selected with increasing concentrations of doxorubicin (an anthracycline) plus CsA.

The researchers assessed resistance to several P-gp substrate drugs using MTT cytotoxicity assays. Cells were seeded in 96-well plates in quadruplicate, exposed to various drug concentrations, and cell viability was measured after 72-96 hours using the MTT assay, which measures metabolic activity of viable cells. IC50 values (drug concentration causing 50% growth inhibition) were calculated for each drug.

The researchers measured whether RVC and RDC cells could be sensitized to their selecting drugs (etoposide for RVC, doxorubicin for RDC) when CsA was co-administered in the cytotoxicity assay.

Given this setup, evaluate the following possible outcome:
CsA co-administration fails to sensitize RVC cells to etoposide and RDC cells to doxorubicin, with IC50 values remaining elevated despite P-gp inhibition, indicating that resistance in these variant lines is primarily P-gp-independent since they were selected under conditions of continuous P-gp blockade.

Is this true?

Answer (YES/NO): NO